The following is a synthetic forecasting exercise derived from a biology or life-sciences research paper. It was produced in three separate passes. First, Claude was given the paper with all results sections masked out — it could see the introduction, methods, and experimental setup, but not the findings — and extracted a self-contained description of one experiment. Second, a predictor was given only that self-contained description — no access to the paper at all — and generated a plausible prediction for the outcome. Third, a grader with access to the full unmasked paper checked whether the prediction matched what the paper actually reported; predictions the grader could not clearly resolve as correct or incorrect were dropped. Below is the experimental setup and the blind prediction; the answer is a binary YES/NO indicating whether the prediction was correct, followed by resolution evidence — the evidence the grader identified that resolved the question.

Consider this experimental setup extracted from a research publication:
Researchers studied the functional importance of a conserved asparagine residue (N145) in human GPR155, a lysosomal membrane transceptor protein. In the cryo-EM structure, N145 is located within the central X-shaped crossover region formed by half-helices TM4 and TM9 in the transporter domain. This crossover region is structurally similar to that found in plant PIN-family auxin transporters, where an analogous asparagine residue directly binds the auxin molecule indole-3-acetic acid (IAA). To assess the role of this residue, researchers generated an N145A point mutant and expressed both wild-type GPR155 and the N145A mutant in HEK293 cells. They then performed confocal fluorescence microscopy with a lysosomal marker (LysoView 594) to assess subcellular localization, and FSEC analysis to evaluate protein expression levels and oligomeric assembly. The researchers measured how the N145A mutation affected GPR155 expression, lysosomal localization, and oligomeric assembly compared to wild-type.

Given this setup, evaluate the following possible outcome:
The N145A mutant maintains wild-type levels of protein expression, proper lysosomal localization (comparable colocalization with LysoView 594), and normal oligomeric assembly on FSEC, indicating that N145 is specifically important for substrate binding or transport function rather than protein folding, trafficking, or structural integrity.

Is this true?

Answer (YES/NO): NO